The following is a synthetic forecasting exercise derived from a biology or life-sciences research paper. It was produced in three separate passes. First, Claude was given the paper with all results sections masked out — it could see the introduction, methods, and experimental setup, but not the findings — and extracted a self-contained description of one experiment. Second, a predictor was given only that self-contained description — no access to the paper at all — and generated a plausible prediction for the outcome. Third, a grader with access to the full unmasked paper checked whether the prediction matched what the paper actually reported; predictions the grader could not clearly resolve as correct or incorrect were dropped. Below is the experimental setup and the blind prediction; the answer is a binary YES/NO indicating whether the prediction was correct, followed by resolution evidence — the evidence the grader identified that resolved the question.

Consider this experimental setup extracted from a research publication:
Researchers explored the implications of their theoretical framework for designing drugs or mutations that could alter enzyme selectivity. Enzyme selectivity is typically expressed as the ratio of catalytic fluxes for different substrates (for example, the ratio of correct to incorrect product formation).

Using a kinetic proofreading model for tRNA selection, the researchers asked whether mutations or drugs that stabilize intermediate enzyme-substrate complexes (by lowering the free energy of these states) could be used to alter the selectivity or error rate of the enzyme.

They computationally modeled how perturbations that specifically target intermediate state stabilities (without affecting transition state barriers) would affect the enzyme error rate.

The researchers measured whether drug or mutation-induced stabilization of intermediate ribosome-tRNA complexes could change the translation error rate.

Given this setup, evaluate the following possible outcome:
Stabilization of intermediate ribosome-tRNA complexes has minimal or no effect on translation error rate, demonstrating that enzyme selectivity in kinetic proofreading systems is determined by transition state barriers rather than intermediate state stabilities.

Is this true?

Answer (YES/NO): YES